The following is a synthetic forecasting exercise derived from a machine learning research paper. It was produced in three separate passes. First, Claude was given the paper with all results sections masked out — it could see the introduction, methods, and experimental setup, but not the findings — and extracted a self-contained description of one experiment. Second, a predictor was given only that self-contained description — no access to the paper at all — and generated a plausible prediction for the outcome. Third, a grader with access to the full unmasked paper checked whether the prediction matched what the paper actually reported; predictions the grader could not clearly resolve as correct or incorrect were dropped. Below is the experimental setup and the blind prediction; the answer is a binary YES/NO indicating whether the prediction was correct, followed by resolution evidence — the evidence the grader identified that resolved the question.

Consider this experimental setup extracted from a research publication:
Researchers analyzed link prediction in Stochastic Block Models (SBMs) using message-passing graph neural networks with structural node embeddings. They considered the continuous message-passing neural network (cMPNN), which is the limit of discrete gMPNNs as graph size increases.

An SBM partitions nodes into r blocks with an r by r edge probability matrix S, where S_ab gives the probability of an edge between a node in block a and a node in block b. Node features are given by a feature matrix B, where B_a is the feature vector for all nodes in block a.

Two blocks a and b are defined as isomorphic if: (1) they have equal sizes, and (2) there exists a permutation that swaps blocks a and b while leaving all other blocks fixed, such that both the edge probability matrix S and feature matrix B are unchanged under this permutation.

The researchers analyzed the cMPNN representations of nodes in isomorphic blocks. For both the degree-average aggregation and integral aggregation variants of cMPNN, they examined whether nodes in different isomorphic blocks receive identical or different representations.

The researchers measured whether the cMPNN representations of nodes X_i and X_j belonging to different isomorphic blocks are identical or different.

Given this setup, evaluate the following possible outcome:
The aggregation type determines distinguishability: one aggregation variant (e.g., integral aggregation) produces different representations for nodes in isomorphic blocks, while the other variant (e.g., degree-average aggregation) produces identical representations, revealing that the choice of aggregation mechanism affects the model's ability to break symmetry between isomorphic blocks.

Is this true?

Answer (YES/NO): NO